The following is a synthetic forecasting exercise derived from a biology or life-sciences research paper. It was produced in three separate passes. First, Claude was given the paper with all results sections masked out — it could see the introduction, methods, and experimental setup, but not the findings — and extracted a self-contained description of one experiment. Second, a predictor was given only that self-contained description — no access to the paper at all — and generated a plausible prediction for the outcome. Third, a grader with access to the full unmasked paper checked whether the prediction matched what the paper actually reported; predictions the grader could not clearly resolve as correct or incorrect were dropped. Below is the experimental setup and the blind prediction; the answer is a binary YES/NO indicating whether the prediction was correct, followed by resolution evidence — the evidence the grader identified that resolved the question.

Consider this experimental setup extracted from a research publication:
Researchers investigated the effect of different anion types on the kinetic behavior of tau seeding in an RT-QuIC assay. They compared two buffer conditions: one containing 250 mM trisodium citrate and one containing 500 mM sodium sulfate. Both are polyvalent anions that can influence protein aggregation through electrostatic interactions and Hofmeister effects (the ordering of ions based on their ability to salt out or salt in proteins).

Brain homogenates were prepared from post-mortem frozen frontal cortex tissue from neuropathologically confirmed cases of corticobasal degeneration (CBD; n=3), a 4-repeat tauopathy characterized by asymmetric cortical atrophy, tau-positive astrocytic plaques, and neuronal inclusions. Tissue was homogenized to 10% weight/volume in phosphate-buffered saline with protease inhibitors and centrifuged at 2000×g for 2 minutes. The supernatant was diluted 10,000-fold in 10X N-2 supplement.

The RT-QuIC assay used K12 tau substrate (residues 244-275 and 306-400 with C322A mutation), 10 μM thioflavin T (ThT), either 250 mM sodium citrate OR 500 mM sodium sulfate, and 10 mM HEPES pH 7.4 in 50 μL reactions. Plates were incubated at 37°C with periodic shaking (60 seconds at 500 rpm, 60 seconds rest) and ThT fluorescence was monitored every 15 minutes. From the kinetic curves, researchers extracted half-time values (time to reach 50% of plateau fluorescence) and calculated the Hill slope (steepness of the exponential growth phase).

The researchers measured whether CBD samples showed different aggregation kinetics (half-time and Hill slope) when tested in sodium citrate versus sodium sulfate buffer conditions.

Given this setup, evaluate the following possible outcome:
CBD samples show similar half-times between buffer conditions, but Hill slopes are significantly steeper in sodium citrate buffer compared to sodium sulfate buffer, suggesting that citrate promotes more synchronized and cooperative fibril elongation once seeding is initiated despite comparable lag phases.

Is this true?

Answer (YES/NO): NO